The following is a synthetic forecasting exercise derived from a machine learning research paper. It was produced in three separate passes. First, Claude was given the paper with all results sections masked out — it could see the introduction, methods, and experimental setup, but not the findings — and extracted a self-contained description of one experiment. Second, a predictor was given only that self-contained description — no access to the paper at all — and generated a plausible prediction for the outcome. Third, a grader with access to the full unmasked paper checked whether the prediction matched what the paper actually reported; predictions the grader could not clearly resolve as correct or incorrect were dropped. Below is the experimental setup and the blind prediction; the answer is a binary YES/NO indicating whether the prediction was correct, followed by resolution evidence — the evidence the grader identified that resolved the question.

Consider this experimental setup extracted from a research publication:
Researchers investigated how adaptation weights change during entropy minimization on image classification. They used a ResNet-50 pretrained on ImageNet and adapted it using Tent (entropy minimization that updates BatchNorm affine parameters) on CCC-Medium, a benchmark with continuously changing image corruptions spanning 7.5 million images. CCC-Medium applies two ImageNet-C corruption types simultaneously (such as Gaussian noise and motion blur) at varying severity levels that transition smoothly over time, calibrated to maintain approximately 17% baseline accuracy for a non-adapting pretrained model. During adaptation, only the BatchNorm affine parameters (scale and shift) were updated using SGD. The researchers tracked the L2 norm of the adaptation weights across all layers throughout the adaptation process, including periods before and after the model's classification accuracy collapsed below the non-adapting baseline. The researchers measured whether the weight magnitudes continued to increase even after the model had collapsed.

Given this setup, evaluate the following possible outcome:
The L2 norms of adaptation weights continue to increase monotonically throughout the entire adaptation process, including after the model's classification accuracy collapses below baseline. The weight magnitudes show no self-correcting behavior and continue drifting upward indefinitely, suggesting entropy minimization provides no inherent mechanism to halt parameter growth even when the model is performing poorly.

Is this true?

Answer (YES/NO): YES